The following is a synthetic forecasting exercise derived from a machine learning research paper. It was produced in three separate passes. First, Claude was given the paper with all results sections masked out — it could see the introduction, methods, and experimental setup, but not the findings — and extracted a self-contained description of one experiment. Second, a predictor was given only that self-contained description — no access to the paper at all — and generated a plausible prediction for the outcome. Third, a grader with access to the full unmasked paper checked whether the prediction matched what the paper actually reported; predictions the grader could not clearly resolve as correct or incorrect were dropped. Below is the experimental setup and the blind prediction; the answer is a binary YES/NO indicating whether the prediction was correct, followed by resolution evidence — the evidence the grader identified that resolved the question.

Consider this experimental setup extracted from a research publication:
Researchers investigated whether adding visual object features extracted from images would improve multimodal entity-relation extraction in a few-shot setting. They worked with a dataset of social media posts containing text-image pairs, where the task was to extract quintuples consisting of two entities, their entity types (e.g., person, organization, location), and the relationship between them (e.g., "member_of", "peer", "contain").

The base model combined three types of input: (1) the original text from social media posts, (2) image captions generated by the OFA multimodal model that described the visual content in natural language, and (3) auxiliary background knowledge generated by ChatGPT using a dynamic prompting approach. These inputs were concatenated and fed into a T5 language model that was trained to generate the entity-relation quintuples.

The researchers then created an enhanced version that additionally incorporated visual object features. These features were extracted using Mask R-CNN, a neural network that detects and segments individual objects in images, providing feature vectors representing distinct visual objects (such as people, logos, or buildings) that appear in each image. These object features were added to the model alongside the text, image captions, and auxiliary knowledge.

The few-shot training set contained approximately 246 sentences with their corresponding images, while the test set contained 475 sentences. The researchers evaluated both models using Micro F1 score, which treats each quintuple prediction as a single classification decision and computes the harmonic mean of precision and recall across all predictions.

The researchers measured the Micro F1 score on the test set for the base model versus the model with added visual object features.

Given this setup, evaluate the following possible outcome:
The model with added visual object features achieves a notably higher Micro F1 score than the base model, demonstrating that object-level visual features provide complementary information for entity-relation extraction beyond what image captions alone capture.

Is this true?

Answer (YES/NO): NO